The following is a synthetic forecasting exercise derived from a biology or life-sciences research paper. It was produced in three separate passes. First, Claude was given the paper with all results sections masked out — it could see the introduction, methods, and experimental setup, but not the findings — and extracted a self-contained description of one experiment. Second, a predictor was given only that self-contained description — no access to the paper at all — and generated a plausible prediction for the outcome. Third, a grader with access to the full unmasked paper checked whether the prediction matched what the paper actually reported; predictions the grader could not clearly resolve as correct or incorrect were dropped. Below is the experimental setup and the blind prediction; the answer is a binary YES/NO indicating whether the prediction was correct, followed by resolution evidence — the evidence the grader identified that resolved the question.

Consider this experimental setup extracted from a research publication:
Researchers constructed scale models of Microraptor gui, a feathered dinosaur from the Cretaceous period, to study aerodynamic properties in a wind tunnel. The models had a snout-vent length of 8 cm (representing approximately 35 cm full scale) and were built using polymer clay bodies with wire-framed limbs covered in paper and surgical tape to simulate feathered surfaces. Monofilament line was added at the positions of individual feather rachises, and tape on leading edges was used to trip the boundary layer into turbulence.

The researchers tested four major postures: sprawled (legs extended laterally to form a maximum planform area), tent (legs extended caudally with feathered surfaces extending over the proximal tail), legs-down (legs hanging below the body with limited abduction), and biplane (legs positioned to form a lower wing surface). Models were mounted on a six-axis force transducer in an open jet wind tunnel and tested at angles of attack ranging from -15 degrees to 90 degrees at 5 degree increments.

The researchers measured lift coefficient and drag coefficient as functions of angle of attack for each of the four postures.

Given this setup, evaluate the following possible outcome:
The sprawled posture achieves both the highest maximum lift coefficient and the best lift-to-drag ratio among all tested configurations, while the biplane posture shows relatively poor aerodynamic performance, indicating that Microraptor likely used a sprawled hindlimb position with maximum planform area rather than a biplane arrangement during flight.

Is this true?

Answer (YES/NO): NO